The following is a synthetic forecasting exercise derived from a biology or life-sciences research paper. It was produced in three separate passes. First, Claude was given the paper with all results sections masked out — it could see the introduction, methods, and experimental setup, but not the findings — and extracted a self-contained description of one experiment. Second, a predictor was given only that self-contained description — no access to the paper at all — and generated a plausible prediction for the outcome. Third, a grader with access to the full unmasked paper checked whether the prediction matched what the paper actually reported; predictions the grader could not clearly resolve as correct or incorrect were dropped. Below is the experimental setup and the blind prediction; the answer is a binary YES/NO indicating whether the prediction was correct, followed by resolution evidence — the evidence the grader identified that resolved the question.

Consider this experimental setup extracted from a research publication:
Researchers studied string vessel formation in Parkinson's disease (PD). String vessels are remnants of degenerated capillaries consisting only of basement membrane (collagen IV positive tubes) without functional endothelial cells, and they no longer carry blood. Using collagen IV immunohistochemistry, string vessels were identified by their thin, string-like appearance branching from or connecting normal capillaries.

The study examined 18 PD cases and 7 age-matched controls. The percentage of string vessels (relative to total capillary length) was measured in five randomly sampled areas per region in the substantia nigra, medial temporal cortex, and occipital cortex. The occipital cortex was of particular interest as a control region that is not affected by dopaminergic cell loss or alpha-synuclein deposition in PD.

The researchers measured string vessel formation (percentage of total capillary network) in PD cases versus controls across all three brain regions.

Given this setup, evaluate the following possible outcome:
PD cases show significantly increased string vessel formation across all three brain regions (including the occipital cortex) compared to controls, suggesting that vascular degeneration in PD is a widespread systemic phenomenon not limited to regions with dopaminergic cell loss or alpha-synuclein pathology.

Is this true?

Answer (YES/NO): NO